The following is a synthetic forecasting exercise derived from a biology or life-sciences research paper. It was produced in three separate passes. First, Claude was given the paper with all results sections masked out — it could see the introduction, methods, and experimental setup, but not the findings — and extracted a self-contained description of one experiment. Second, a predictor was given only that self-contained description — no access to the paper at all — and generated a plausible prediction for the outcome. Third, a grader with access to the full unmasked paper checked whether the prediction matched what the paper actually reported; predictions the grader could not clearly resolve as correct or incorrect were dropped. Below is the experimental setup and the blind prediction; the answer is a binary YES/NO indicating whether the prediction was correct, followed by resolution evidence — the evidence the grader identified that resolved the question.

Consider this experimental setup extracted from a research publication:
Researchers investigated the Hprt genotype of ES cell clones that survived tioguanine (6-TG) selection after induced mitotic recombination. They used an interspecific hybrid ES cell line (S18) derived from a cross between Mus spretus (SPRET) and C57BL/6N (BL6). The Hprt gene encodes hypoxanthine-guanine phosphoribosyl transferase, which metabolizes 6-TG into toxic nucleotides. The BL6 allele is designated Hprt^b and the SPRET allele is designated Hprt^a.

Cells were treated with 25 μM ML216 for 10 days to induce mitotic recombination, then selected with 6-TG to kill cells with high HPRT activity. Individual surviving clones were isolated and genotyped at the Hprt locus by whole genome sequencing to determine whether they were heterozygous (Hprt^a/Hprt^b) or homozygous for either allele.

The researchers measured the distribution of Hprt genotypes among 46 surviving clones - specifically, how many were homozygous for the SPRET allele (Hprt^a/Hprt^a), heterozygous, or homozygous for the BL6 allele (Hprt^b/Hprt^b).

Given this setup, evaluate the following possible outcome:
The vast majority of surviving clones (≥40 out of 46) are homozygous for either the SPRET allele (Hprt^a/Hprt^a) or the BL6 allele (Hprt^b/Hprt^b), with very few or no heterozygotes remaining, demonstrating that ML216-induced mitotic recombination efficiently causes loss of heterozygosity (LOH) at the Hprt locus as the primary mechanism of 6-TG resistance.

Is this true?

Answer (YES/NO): NO